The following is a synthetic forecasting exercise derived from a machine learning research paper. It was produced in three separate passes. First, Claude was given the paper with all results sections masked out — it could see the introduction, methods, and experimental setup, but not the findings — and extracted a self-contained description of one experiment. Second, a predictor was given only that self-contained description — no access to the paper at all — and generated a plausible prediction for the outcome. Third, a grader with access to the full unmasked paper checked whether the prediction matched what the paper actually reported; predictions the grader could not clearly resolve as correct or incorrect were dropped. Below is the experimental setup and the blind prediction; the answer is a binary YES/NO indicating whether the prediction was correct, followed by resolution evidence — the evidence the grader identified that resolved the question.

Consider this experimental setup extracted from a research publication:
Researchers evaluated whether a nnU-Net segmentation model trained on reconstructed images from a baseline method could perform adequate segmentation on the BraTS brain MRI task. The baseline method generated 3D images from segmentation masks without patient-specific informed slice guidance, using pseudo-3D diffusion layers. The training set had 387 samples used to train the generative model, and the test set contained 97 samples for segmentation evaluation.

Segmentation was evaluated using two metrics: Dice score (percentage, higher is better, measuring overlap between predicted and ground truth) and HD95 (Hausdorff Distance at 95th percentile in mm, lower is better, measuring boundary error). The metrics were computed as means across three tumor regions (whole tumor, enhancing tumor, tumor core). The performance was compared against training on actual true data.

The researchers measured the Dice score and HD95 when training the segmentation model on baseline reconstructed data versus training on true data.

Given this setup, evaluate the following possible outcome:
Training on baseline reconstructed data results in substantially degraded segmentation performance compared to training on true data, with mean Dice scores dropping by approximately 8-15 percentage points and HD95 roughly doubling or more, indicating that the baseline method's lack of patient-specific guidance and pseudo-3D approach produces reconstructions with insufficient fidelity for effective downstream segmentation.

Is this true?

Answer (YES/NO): NO